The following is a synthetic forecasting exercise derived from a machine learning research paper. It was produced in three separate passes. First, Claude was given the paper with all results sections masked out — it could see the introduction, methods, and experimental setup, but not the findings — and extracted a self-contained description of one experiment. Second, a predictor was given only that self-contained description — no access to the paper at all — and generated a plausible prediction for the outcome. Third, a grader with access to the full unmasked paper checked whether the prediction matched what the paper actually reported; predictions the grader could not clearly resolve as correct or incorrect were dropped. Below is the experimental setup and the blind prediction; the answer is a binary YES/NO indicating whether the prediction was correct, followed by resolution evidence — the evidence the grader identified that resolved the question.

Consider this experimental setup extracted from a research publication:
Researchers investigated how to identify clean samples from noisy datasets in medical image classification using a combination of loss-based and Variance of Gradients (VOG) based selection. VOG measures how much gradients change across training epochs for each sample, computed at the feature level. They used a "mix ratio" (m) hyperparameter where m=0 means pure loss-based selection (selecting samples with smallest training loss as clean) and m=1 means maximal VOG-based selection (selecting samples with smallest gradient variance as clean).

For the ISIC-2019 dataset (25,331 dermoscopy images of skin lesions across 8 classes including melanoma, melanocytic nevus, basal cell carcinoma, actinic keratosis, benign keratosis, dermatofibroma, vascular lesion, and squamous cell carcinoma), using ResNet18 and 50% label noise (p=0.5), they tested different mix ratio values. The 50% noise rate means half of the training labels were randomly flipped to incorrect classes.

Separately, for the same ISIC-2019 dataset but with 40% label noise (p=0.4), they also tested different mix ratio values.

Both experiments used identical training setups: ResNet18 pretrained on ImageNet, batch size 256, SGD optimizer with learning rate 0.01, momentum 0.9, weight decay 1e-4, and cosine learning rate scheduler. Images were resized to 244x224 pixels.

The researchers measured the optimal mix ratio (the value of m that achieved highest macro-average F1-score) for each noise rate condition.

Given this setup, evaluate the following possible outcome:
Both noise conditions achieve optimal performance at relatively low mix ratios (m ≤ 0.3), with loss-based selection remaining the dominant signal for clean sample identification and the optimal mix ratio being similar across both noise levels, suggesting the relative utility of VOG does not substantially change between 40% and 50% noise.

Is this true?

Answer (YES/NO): NO